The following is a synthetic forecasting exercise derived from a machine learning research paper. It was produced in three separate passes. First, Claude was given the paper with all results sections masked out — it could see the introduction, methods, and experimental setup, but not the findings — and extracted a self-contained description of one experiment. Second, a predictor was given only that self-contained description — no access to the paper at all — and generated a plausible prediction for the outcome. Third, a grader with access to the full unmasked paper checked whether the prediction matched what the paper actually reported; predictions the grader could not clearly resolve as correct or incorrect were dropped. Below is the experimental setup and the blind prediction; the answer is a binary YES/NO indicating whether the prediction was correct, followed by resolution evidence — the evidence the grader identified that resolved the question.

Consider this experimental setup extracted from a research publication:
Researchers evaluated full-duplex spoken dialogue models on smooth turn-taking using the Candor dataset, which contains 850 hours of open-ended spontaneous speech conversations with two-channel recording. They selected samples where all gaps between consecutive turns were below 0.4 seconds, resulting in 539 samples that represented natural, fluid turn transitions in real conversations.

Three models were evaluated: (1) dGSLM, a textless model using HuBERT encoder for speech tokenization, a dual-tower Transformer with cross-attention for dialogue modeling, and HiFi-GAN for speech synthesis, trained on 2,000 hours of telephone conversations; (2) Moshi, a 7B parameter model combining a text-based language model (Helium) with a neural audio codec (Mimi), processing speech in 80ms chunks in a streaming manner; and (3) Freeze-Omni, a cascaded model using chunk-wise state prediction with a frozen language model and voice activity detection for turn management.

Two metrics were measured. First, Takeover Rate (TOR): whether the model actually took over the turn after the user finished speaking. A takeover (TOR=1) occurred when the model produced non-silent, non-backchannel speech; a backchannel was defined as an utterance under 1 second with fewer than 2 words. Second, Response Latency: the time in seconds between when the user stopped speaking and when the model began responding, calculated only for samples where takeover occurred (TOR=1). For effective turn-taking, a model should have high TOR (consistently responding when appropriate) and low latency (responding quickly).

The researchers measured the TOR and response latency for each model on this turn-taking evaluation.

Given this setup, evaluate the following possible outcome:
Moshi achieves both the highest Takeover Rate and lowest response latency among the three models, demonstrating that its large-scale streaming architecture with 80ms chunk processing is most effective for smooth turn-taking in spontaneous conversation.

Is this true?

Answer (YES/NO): YES